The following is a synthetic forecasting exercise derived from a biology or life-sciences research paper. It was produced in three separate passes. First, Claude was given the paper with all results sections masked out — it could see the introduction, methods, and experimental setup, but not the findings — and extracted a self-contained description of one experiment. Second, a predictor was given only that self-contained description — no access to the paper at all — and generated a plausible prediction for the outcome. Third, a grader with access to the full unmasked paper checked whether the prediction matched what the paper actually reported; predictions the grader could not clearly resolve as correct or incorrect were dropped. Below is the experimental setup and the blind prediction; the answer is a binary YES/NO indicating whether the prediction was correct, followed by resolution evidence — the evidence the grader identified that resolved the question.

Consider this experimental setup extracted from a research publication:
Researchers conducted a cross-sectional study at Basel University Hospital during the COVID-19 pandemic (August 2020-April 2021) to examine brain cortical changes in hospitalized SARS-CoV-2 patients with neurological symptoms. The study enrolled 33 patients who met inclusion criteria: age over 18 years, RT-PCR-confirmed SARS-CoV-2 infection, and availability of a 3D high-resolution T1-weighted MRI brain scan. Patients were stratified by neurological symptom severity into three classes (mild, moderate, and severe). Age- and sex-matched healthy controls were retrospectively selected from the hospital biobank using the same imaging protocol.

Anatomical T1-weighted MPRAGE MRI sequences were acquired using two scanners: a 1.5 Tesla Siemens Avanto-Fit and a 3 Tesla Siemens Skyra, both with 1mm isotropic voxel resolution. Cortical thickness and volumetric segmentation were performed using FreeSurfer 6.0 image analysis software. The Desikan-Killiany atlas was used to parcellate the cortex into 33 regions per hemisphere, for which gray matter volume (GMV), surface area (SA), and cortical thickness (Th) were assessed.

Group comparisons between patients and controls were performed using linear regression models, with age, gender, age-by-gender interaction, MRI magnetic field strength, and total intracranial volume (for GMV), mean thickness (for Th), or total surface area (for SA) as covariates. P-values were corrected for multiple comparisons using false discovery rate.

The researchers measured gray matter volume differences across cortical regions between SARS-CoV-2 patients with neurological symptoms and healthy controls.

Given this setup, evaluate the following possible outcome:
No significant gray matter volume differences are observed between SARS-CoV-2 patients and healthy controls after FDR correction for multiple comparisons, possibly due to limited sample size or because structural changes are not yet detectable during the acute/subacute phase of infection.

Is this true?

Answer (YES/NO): NO